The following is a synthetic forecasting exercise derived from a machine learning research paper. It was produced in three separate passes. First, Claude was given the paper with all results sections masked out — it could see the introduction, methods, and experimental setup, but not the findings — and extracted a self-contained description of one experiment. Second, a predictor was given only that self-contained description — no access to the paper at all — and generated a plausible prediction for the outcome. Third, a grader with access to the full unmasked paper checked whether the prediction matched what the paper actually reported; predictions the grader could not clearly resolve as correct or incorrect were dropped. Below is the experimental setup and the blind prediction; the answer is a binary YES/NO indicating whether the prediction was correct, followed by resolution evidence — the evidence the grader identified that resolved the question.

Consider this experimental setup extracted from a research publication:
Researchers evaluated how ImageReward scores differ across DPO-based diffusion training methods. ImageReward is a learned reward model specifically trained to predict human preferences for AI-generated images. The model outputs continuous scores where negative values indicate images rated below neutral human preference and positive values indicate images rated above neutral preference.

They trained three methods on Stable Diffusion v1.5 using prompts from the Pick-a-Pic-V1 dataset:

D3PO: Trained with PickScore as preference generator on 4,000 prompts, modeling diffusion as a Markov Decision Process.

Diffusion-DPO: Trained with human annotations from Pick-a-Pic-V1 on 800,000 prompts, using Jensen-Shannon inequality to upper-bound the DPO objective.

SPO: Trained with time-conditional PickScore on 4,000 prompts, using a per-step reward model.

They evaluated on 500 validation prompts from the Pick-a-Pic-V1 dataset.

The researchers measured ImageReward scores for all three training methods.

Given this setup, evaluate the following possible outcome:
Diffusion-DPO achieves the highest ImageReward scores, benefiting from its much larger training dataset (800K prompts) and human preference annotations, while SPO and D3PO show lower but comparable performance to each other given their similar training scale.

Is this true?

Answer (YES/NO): NO